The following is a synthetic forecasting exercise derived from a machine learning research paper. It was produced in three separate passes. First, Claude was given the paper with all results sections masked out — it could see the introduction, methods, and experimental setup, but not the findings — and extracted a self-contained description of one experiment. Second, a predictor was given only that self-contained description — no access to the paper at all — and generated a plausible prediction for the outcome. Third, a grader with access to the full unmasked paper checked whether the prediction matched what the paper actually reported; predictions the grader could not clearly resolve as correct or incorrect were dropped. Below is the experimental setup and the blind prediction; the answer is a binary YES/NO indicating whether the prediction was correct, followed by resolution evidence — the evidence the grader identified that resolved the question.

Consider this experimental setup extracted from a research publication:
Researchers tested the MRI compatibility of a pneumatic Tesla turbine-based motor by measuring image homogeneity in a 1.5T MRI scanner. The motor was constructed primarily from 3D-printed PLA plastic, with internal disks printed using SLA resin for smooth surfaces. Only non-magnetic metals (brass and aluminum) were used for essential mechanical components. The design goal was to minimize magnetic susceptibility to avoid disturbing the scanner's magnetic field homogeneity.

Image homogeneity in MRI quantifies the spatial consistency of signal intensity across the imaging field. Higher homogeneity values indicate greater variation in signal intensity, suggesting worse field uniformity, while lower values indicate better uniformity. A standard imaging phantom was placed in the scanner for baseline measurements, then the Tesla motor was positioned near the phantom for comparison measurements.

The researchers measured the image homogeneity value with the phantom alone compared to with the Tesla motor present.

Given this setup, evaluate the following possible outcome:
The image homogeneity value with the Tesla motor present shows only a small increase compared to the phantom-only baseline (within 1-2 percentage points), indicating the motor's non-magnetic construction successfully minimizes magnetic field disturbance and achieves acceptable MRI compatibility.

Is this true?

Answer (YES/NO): NO